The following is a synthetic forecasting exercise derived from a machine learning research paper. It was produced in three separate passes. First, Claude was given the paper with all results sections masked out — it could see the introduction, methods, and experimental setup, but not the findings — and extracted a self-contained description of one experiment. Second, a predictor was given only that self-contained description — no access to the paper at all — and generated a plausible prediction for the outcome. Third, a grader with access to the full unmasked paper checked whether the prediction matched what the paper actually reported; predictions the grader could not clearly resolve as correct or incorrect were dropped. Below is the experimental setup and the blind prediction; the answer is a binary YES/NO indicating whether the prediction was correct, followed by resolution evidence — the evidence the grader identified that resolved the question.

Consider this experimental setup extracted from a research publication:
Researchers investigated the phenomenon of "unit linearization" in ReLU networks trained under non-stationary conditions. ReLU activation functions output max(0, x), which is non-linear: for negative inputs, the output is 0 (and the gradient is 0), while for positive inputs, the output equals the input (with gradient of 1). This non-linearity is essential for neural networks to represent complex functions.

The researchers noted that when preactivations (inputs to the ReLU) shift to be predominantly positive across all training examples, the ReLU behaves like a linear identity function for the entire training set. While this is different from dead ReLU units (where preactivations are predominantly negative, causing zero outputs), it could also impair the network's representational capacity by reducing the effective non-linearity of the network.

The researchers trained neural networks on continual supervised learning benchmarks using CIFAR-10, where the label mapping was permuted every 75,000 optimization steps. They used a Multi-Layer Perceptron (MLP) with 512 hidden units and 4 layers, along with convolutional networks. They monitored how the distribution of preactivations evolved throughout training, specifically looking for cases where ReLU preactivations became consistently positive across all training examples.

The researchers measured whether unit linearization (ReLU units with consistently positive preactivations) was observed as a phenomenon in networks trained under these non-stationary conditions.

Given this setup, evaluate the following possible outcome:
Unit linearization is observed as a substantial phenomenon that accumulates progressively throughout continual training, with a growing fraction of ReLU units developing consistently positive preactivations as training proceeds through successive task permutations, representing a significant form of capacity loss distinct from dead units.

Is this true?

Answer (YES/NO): NO